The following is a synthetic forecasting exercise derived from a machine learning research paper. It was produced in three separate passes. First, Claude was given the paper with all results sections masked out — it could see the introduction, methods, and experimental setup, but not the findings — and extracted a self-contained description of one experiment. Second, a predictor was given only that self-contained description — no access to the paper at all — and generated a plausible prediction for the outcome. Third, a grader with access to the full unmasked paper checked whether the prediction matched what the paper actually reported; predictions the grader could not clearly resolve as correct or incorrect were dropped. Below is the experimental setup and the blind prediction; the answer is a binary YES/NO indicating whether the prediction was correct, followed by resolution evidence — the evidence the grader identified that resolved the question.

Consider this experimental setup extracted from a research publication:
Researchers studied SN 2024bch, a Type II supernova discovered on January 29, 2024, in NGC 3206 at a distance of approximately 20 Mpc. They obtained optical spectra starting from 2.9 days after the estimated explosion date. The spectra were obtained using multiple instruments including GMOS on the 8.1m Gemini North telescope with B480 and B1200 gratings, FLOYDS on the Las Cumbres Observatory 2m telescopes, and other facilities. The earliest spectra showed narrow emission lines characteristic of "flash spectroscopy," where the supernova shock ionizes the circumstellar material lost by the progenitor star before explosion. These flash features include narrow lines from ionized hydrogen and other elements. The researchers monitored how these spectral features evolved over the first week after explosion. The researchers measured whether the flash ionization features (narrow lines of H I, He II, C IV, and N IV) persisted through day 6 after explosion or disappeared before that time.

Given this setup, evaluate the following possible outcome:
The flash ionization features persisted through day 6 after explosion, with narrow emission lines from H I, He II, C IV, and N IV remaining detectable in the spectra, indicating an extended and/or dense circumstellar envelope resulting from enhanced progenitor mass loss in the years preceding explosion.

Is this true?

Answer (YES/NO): NO